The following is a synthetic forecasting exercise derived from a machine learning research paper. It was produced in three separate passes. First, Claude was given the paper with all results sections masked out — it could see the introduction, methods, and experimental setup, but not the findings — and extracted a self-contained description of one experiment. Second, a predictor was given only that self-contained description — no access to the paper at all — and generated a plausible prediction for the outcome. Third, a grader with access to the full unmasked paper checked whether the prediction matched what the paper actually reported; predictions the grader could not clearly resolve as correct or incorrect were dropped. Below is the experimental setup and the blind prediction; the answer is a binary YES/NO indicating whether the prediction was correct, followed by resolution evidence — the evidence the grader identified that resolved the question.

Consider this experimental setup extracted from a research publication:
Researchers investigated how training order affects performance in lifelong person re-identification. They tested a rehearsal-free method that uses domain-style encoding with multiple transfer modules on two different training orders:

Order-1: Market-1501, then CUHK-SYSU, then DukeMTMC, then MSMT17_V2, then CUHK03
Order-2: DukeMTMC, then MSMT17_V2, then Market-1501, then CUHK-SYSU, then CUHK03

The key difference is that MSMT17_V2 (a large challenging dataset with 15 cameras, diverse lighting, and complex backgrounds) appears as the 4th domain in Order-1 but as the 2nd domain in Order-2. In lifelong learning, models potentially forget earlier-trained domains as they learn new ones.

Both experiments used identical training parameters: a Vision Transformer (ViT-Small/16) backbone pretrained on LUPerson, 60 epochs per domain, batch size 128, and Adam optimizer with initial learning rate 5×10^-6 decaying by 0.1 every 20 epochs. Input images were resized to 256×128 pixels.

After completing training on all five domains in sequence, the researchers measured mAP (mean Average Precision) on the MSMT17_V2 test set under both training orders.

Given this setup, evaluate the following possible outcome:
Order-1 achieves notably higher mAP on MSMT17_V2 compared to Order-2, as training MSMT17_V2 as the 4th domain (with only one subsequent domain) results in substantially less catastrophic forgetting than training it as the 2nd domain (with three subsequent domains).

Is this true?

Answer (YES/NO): NO